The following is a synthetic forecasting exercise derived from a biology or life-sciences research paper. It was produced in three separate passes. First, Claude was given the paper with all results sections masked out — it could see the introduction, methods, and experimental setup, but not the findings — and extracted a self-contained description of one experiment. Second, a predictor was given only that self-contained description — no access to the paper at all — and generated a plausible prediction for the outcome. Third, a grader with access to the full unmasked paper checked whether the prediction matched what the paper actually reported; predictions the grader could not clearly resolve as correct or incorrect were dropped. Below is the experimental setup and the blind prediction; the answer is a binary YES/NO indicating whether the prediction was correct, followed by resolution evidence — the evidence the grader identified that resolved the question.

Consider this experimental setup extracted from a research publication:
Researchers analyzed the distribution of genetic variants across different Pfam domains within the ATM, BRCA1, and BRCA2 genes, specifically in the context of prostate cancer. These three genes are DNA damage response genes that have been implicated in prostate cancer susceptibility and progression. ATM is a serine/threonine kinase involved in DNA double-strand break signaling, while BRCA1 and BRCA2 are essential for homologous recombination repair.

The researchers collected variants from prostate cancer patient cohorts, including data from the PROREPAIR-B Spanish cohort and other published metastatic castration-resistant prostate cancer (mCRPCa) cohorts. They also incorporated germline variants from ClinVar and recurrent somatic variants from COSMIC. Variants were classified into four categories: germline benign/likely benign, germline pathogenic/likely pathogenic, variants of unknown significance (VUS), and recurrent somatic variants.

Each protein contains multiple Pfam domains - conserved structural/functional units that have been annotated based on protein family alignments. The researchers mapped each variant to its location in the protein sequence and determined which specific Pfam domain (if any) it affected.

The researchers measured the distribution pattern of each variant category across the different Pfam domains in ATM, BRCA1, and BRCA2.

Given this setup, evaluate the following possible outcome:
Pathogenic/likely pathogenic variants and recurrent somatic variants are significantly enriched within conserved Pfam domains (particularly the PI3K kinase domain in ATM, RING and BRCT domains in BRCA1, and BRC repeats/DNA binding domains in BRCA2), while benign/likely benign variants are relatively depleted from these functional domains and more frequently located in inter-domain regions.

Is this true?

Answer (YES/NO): NO